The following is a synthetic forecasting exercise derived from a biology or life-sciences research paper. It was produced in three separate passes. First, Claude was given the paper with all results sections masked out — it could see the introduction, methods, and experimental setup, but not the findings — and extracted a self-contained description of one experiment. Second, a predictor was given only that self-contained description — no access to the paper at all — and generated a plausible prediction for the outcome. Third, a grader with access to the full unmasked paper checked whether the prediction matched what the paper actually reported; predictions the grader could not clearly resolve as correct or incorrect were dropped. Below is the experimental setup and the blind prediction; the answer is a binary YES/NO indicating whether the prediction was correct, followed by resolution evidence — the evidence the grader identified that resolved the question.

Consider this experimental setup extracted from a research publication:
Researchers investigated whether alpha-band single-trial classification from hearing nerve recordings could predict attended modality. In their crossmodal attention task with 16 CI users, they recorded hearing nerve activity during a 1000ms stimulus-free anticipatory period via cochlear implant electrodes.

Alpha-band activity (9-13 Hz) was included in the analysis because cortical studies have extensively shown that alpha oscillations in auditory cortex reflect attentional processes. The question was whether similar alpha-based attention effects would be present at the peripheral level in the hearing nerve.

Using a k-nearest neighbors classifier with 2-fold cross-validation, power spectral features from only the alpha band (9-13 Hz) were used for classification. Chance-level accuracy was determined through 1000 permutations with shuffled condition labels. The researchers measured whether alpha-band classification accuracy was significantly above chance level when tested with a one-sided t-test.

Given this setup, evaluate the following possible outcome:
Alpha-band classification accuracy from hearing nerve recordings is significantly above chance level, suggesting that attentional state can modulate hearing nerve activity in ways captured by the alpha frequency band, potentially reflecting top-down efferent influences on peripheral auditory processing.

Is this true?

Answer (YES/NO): YES